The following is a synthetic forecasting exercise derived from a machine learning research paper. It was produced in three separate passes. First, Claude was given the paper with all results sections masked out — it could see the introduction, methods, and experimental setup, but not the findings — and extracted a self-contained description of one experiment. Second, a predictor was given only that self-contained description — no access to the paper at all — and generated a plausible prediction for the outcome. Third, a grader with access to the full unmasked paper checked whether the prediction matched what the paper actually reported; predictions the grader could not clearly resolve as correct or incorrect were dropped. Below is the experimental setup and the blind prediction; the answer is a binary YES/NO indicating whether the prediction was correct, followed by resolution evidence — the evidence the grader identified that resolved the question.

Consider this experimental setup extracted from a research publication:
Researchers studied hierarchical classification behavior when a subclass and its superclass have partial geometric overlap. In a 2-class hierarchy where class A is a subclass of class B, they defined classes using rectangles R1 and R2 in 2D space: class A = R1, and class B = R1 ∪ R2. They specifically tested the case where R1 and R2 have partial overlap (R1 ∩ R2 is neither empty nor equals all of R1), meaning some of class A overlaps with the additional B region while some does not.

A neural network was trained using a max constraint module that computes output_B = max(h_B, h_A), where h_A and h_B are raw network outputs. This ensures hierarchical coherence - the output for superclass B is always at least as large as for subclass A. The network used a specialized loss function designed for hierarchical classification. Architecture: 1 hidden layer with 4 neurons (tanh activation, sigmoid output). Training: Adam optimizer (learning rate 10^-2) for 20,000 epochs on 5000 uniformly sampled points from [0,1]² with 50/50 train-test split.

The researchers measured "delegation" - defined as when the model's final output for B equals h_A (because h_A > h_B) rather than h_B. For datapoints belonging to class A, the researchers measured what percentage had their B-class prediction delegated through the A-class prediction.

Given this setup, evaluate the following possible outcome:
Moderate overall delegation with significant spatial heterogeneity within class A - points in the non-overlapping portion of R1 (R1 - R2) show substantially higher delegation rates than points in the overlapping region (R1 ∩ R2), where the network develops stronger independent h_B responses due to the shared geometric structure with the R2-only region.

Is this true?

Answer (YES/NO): NO